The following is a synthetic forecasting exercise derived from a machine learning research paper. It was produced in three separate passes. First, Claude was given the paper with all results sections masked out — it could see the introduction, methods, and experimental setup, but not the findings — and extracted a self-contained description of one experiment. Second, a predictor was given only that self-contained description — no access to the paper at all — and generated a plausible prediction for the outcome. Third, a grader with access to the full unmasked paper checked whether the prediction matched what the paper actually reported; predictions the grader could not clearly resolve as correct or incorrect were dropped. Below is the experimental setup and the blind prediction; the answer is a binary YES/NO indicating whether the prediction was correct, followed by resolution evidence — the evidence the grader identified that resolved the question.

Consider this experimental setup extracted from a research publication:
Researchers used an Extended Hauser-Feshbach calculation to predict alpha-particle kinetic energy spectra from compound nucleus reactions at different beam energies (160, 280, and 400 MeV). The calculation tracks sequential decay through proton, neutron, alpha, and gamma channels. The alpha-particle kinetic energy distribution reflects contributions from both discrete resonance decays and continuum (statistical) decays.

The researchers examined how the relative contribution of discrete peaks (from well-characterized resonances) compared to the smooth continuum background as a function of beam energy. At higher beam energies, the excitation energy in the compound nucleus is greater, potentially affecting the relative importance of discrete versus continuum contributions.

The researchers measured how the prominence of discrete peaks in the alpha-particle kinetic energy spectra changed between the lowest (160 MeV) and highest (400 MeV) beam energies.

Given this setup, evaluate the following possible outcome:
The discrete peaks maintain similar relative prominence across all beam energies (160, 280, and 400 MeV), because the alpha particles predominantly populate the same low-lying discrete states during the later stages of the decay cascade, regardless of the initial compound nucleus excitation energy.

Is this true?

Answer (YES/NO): NO